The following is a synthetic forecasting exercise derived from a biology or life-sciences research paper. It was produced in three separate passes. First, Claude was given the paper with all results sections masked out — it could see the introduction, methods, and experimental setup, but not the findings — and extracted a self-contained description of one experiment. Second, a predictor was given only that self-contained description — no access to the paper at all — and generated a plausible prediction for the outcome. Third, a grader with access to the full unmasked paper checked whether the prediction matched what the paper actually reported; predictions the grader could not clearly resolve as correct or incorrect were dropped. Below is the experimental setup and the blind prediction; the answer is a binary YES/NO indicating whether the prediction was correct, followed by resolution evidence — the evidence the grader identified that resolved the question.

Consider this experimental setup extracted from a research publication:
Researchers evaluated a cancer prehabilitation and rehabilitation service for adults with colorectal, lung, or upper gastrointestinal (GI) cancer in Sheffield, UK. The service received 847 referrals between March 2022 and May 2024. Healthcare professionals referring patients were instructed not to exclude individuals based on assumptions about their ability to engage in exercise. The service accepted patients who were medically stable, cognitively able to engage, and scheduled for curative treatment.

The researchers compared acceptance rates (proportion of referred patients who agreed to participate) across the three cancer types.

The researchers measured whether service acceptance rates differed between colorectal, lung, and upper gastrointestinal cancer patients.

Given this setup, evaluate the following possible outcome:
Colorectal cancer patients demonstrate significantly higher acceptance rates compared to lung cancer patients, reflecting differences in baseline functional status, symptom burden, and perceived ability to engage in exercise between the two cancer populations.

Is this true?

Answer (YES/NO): NO